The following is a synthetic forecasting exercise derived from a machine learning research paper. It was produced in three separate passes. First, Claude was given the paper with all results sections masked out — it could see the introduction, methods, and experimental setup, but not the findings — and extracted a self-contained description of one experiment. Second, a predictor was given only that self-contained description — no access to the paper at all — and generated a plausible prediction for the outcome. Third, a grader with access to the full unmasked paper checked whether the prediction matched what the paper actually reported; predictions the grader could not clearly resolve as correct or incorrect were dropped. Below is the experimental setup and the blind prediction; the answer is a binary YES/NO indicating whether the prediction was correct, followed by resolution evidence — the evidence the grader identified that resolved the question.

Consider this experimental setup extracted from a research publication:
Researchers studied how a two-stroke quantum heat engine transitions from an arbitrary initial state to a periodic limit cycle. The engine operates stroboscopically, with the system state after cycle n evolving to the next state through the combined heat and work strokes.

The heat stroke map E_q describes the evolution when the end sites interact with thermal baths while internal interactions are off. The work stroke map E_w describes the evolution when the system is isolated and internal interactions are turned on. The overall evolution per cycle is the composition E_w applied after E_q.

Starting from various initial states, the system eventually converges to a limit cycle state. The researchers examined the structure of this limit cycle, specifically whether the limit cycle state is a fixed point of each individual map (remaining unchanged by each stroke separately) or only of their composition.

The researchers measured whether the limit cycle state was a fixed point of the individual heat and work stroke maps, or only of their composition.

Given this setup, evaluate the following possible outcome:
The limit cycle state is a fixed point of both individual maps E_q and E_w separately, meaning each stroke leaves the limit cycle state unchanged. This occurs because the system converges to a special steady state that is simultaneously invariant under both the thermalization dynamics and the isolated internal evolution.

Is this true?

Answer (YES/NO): NO